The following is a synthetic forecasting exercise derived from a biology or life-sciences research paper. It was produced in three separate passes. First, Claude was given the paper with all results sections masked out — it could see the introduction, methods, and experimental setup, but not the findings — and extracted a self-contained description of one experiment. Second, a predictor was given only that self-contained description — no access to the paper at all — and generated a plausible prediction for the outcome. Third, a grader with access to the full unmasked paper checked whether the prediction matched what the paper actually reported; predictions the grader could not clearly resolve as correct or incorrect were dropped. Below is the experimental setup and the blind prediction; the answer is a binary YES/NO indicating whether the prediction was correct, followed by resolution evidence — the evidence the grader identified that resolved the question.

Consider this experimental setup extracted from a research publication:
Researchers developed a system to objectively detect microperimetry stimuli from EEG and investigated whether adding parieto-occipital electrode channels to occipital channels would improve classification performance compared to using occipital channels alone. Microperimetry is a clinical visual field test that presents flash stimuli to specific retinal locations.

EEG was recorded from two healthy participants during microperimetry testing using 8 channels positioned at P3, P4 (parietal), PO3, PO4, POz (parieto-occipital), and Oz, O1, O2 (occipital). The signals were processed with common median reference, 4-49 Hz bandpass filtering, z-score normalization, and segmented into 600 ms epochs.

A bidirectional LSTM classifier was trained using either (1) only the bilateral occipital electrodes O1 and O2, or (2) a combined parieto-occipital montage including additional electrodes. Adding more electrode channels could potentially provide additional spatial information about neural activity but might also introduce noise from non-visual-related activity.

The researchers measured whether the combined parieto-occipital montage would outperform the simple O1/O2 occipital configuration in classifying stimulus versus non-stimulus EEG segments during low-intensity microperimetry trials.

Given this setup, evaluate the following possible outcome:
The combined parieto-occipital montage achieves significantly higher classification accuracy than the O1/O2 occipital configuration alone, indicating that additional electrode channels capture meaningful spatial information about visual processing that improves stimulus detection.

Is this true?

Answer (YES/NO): NO